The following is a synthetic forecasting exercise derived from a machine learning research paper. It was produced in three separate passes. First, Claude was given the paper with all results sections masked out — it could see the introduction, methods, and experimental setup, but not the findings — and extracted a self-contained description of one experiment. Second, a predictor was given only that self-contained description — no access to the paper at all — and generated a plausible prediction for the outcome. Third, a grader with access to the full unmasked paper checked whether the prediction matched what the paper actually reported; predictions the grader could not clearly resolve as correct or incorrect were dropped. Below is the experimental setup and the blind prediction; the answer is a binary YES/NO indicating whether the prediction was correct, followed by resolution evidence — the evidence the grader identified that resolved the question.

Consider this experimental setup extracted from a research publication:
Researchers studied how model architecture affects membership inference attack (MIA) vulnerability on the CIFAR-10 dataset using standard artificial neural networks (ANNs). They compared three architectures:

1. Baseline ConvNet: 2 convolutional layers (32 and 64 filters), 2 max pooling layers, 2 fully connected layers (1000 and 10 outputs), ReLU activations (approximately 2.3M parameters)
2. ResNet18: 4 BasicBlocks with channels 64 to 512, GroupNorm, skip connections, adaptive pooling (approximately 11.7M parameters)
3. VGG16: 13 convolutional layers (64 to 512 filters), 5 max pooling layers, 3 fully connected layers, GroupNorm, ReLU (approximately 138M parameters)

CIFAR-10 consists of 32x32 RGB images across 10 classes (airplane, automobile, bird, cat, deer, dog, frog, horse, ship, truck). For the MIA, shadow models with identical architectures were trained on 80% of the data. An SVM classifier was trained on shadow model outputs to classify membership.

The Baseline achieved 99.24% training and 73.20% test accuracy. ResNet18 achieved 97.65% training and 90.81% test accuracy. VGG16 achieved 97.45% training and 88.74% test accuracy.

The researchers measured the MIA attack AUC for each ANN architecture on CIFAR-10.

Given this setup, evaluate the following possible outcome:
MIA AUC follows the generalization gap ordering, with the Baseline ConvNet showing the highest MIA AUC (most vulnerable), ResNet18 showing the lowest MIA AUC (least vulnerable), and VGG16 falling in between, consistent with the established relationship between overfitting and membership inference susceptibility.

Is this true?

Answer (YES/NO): YES